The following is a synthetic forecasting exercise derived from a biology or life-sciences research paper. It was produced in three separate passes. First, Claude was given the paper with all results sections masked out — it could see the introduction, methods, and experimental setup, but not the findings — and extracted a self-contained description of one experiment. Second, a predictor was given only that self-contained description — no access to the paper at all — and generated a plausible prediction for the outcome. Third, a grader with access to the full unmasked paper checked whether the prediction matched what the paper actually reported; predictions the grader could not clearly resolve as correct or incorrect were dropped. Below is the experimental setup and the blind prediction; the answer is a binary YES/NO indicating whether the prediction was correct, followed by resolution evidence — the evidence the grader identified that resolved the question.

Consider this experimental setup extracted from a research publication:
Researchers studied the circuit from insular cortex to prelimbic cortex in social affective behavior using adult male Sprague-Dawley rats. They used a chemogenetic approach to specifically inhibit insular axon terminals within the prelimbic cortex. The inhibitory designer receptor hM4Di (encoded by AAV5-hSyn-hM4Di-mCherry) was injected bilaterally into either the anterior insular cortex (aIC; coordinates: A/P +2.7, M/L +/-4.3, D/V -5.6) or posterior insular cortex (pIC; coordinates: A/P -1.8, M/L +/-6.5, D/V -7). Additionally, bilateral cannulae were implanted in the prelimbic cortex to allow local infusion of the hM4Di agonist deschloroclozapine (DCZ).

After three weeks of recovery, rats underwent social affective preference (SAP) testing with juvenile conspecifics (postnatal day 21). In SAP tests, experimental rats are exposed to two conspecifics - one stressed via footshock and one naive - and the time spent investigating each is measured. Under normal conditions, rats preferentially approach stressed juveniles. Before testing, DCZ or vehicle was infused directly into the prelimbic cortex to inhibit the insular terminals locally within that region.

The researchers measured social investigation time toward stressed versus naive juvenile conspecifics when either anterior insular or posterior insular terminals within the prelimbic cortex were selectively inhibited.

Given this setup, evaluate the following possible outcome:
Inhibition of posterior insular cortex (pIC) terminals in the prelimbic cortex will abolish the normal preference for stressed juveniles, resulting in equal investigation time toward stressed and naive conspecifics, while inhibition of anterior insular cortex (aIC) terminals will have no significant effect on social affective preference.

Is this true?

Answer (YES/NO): NO